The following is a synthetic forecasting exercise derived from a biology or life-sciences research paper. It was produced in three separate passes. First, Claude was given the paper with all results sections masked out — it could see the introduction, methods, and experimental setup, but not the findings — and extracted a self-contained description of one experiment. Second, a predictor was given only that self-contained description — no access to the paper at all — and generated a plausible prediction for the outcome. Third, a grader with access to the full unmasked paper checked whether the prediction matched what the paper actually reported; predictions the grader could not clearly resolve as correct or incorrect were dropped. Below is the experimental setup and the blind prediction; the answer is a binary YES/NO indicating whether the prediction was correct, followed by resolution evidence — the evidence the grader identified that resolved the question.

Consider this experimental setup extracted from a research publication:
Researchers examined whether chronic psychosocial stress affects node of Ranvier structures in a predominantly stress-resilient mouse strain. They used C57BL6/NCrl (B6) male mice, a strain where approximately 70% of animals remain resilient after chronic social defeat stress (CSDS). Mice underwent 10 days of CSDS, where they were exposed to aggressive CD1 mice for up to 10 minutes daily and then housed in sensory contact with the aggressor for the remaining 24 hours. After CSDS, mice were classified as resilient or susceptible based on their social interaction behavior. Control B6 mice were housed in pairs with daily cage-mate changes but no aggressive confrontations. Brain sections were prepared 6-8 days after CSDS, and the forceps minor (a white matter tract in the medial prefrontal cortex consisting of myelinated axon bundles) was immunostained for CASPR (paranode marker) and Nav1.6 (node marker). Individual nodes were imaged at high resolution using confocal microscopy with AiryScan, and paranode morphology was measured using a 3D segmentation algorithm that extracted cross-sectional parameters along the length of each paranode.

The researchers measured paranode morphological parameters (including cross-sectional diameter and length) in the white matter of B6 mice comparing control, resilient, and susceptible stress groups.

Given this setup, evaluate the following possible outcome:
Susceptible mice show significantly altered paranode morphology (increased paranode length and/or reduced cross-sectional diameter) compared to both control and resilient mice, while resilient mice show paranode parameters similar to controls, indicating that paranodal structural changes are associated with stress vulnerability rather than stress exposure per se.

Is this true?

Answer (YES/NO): NO